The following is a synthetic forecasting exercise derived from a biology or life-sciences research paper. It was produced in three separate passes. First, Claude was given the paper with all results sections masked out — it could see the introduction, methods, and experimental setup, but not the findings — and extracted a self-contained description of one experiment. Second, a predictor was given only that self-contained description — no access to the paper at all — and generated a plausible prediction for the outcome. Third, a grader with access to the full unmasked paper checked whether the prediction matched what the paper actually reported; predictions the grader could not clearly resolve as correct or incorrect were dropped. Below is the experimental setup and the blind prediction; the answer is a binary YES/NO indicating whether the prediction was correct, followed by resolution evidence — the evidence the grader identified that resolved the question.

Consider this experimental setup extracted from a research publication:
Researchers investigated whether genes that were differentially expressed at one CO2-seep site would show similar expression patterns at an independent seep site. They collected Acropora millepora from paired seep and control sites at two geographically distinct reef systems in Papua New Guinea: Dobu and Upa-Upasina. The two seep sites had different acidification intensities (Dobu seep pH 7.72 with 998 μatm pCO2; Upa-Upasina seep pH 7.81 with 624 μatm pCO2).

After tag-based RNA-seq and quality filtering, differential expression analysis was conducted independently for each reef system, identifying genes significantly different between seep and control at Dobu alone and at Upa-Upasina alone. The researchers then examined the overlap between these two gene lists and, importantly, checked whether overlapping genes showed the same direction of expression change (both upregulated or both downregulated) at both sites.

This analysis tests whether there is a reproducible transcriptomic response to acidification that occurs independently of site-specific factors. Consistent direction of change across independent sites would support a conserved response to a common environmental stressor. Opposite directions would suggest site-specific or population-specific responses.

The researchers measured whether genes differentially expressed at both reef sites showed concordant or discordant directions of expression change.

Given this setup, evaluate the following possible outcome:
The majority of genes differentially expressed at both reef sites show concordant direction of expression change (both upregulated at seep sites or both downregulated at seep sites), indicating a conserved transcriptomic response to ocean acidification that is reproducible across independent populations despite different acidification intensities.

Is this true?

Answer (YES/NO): YES